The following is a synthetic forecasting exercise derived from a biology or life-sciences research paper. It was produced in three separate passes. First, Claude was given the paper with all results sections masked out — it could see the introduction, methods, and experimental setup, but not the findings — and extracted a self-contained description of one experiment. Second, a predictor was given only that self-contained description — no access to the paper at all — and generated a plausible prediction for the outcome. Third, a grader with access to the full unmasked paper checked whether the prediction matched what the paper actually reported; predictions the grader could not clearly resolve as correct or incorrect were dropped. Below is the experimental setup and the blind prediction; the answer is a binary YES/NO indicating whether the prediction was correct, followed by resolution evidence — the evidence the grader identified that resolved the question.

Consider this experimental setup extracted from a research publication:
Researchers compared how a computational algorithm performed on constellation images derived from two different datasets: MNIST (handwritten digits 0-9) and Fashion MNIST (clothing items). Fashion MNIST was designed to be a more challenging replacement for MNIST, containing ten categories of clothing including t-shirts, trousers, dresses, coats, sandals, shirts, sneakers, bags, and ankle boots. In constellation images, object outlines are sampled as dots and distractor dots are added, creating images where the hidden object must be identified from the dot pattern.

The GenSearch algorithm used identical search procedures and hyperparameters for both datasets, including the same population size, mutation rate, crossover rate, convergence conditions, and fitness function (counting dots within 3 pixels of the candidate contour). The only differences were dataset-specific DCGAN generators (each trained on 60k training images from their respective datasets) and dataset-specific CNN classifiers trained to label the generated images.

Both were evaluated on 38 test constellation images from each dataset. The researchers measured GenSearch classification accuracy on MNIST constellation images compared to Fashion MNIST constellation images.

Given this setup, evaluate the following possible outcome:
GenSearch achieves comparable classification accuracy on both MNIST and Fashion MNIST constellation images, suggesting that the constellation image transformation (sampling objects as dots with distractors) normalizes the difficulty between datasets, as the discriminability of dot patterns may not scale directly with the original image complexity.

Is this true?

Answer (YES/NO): YES